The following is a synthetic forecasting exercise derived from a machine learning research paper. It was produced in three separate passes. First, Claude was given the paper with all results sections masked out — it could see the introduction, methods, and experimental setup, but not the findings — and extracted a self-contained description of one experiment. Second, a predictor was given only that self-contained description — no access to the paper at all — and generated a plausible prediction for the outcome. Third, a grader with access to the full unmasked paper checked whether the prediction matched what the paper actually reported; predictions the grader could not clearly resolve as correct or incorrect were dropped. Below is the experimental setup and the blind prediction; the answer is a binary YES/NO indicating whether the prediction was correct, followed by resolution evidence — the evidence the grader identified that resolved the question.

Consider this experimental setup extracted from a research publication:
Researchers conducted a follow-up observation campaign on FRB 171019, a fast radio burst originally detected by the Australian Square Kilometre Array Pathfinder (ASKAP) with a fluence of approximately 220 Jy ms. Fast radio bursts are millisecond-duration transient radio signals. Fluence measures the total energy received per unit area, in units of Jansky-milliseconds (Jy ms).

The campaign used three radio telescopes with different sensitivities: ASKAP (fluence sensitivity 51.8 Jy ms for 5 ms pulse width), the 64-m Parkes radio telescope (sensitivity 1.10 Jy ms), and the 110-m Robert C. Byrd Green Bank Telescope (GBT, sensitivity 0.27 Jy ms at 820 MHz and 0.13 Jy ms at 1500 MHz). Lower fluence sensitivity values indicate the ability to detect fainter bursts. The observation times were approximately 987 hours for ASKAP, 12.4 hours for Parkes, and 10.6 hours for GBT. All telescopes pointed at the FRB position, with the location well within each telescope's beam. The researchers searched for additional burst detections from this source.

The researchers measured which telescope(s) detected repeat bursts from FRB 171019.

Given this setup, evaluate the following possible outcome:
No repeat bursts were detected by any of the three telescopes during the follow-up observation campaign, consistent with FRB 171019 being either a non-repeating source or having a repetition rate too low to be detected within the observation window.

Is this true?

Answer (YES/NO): NO